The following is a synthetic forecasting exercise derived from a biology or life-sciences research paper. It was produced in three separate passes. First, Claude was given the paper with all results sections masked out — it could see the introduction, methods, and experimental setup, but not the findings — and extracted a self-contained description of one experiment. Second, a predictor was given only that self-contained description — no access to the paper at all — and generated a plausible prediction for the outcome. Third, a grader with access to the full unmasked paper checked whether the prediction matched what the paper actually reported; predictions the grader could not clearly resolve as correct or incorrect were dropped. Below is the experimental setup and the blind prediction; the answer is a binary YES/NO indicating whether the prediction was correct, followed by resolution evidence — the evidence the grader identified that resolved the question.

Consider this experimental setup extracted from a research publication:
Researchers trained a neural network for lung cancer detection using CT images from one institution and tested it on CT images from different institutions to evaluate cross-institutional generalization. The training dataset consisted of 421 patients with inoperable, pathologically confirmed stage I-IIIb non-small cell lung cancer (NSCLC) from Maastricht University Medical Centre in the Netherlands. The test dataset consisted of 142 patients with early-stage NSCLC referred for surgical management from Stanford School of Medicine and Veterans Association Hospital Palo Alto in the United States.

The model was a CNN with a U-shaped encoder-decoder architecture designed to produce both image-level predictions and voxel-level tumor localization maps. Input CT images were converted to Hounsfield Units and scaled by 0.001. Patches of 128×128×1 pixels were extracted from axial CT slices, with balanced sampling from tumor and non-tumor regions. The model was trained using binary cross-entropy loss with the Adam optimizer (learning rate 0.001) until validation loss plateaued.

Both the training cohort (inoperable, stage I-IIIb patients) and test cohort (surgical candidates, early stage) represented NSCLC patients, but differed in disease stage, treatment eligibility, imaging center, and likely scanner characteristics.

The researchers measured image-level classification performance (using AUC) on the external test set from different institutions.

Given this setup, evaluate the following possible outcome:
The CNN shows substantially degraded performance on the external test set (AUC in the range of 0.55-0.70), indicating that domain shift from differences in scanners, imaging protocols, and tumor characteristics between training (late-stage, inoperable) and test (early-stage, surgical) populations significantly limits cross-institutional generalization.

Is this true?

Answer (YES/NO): NO